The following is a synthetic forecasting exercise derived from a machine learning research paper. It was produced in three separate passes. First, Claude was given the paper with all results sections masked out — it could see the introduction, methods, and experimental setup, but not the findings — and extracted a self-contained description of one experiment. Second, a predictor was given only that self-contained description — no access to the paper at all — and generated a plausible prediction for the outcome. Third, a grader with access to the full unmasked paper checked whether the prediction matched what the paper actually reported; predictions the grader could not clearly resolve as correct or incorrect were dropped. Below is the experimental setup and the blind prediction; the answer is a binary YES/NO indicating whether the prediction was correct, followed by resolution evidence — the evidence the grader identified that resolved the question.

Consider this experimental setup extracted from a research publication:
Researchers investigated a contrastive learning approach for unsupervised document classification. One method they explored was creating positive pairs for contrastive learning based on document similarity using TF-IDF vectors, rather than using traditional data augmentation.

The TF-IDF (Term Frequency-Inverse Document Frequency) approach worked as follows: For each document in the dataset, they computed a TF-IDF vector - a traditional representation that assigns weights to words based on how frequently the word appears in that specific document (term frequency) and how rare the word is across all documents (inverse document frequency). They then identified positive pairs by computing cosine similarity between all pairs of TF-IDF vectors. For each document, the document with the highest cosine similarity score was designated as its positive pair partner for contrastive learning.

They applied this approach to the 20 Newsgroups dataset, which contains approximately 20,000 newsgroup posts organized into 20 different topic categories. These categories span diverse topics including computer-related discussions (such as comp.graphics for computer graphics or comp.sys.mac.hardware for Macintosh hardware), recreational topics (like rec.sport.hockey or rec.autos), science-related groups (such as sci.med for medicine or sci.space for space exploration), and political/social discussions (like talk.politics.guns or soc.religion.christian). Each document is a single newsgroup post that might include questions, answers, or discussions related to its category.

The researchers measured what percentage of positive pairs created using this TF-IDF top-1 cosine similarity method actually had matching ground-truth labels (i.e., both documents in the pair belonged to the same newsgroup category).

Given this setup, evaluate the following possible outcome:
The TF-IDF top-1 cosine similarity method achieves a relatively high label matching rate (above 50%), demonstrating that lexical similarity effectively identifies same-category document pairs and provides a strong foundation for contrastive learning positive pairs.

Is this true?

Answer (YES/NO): YES